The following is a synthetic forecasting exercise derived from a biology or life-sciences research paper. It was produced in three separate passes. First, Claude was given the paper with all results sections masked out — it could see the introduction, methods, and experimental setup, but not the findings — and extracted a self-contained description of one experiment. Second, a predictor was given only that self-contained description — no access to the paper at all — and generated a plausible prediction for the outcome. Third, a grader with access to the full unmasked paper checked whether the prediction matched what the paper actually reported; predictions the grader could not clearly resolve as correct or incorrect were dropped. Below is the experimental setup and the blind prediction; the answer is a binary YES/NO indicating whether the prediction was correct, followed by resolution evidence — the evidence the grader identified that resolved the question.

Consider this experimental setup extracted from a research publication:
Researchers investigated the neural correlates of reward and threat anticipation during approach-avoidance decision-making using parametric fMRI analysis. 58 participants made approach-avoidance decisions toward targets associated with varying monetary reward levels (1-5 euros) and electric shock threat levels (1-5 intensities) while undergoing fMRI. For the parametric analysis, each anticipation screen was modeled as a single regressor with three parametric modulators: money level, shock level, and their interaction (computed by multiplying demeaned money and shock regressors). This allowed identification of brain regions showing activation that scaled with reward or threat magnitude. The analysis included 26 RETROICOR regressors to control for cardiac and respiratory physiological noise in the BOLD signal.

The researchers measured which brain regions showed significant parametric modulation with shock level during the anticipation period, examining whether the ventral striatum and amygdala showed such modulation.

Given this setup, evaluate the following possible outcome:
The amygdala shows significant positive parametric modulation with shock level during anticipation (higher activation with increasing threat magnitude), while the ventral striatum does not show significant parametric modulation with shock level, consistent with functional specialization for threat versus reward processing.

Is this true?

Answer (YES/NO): NO